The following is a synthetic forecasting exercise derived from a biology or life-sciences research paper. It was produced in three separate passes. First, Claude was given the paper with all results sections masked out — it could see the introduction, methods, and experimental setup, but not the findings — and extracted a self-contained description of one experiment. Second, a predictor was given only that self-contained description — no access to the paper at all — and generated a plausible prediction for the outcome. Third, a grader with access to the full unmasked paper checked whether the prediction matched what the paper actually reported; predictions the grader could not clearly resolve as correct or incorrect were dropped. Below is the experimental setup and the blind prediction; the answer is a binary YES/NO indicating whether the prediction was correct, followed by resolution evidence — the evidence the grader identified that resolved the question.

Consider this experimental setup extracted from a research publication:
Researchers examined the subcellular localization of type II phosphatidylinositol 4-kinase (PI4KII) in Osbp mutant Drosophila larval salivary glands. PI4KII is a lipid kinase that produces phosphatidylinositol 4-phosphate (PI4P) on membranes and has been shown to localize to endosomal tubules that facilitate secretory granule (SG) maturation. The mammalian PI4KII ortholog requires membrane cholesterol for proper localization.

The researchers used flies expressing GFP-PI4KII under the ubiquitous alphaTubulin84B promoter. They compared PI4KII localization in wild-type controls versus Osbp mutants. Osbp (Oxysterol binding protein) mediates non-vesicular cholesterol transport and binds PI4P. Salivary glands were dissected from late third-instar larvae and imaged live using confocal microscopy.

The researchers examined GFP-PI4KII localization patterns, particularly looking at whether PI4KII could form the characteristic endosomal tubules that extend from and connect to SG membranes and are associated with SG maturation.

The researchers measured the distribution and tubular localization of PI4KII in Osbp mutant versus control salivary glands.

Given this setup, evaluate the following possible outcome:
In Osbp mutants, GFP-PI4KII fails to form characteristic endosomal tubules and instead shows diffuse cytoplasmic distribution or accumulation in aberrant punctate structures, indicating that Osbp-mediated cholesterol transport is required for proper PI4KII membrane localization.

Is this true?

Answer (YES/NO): NO